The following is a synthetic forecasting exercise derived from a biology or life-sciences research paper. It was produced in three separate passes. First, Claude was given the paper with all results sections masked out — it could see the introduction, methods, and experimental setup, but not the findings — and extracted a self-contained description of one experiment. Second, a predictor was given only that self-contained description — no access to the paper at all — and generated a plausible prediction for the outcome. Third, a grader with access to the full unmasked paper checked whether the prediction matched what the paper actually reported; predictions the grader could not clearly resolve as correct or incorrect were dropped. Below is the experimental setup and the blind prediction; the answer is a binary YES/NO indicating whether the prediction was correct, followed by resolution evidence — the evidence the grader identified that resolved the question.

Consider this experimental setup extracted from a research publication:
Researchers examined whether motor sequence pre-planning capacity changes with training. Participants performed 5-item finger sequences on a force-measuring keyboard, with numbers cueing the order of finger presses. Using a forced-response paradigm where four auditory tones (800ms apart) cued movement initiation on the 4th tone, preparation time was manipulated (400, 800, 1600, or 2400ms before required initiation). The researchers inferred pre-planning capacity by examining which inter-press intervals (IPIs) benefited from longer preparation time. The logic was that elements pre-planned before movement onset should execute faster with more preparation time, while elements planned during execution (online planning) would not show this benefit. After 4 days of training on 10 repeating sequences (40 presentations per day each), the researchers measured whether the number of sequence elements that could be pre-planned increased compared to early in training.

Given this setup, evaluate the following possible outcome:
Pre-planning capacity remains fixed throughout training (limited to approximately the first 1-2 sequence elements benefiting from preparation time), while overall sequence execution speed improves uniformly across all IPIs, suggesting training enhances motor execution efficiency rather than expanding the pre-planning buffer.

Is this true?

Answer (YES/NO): NO